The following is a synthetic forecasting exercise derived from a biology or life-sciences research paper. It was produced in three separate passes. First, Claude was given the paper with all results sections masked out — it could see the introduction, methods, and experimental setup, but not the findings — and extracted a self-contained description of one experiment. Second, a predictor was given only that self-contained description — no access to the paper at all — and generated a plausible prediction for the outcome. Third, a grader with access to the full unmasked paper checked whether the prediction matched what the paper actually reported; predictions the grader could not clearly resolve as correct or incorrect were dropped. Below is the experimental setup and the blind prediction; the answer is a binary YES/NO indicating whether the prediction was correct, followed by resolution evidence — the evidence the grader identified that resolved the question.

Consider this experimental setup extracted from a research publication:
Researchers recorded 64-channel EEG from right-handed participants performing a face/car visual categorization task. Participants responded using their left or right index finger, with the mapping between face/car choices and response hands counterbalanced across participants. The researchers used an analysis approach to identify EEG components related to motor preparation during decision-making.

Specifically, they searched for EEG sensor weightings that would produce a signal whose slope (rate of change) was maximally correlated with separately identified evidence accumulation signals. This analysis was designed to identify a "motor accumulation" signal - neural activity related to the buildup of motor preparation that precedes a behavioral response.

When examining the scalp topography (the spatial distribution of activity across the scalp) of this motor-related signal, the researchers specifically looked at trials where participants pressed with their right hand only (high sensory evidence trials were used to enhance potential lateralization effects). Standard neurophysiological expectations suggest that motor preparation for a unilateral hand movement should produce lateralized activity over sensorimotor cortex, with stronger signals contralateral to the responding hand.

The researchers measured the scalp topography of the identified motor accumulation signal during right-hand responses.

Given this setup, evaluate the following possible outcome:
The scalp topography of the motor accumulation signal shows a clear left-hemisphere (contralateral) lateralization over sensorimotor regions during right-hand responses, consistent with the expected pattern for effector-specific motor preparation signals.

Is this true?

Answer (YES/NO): YES